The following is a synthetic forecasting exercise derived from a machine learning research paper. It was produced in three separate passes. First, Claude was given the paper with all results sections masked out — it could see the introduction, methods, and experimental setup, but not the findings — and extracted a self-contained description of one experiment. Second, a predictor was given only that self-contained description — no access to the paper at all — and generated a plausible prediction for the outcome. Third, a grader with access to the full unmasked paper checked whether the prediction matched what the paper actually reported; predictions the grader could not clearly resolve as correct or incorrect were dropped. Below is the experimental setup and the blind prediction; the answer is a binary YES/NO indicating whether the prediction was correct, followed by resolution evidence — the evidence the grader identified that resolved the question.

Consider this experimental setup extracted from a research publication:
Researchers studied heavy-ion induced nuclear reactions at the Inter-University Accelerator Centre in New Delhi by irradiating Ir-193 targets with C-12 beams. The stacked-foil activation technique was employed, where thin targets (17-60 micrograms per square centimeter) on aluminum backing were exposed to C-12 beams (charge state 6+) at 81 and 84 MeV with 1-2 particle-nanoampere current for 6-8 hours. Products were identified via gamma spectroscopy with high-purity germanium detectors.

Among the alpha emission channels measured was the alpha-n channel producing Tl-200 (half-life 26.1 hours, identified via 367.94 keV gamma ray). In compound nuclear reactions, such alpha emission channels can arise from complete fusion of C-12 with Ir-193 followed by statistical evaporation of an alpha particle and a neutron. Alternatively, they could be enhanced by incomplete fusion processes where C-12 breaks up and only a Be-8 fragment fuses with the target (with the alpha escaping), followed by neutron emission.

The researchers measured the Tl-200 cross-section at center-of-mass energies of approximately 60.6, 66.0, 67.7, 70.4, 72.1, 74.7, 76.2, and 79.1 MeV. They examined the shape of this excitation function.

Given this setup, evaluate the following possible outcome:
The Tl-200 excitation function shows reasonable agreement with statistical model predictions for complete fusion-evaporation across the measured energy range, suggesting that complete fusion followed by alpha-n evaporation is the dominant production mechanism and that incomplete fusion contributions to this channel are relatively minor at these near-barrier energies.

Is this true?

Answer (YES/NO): NO